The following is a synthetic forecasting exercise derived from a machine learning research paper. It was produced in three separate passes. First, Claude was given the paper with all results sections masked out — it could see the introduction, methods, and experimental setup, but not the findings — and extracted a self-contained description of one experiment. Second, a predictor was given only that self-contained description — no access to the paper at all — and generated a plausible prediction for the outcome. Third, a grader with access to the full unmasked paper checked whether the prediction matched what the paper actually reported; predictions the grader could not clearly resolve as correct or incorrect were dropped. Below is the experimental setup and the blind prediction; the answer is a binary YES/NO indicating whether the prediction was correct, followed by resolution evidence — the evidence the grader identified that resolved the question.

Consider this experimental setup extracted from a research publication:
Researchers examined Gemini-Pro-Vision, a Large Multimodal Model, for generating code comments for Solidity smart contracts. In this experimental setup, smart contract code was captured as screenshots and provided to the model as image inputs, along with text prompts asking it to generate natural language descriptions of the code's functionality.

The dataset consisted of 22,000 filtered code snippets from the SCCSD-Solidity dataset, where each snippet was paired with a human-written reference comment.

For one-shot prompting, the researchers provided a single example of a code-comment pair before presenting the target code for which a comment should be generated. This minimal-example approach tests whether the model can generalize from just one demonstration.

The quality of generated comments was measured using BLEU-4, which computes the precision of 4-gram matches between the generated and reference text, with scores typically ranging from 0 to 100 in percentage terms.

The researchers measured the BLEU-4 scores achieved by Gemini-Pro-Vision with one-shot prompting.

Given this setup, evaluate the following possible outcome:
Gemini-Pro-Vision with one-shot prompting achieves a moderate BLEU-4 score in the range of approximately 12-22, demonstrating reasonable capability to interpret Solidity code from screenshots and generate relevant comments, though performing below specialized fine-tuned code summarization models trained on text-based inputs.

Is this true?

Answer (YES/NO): YES